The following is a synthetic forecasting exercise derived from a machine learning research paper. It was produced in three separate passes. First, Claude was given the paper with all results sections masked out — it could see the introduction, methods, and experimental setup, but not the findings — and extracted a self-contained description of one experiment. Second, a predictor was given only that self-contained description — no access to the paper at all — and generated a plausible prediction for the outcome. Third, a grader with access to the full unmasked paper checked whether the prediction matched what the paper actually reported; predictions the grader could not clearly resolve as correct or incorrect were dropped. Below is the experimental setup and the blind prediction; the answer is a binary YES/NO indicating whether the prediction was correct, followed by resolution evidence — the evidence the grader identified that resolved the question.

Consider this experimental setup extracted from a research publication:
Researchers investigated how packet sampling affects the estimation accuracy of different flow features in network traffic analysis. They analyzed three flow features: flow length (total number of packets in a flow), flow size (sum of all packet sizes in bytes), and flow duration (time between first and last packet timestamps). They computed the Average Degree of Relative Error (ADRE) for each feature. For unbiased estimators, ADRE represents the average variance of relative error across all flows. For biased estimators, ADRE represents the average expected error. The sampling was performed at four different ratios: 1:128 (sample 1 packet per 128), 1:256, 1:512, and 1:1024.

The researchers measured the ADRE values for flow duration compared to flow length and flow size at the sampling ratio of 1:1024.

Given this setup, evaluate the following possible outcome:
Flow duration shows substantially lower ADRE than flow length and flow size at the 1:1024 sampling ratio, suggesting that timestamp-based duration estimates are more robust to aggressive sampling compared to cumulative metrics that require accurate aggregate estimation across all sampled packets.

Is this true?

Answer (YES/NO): YES